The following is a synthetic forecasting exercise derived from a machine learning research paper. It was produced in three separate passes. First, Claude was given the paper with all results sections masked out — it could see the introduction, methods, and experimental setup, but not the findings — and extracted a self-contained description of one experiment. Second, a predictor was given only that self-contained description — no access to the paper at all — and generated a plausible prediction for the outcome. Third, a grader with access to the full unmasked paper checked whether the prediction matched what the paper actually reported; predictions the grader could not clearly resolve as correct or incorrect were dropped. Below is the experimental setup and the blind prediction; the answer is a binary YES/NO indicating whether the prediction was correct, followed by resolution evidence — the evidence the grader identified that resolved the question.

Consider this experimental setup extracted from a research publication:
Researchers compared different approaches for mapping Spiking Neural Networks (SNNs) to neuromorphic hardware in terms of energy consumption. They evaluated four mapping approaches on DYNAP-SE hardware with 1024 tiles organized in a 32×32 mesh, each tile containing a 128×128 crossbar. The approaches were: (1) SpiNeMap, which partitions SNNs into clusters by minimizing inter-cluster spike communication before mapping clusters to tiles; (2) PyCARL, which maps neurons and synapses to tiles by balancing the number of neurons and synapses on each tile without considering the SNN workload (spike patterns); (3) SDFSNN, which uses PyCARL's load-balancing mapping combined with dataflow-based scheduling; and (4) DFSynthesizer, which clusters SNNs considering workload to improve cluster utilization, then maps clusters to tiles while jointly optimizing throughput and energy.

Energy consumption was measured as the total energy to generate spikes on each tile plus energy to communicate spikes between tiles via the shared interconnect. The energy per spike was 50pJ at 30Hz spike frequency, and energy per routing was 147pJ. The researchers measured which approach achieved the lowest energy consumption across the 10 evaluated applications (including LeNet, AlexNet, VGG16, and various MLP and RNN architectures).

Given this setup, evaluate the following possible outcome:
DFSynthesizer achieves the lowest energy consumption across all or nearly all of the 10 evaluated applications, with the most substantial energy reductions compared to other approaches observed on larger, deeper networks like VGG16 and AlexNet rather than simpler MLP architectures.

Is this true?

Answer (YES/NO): NO